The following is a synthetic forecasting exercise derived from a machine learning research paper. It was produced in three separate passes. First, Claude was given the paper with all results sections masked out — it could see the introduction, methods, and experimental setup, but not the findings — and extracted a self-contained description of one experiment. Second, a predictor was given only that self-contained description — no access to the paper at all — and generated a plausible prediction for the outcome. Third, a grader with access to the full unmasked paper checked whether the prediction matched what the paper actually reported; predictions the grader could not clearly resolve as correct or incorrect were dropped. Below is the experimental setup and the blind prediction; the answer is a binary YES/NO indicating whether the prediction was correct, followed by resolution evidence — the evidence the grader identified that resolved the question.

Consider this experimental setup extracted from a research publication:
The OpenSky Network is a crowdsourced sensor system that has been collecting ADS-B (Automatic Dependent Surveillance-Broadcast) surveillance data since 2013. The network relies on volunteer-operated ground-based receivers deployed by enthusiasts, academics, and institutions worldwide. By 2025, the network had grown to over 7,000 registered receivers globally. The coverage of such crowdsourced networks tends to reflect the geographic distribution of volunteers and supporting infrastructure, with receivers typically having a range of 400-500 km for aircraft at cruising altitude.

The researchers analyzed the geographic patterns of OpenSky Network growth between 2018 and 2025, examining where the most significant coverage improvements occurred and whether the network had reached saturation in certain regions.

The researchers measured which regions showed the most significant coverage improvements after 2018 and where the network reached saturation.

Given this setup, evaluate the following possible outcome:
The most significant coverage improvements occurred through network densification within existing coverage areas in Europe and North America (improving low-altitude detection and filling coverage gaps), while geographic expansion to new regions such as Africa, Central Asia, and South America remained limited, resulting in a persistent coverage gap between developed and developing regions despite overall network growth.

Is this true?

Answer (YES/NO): NO